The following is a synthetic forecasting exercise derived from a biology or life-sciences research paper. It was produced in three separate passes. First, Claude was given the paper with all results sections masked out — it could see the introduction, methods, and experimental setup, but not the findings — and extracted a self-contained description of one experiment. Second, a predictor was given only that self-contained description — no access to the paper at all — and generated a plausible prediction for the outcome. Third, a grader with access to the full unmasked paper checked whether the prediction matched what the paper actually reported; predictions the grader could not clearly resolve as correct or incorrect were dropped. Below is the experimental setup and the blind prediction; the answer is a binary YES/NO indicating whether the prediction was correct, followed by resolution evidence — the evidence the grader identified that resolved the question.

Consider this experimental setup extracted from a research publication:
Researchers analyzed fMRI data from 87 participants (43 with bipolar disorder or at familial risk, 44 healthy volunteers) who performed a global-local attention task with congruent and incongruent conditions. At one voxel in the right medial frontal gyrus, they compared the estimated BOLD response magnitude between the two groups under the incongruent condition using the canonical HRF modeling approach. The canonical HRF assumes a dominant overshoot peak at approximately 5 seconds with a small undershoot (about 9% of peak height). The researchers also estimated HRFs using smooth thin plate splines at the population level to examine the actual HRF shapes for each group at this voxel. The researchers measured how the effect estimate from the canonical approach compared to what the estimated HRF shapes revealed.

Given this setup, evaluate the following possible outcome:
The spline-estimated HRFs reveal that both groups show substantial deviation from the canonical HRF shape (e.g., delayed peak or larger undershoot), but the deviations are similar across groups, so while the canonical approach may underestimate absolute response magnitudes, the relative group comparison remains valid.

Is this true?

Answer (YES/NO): NO